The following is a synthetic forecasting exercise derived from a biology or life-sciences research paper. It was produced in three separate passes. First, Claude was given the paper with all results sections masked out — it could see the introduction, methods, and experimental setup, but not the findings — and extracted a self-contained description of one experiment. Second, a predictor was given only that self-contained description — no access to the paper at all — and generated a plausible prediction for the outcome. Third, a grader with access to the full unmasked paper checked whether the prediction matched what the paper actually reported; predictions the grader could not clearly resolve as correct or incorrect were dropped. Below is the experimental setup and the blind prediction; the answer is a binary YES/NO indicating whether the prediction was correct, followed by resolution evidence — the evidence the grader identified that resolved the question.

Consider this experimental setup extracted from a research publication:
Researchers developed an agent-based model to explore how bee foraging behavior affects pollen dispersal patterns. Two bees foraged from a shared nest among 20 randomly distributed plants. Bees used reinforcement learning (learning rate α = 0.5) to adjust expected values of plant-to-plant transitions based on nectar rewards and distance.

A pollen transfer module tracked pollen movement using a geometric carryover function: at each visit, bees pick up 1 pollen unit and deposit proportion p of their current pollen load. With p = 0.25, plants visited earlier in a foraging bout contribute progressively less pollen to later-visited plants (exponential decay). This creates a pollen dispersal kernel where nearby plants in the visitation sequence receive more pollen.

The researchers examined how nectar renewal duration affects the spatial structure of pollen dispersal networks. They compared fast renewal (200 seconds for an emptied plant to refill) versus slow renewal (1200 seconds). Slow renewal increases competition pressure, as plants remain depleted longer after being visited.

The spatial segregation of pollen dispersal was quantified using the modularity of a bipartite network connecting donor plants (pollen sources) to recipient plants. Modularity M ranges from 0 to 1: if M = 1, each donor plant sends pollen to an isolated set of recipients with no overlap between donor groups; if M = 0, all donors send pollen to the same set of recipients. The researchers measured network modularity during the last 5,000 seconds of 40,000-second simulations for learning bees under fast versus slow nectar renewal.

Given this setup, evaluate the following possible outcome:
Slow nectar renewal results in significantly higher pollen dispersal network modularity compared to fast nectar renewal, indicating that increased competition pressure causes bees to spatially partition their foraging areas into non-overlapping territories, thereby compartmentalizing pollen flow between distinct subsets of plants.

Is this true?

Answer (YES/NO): YES